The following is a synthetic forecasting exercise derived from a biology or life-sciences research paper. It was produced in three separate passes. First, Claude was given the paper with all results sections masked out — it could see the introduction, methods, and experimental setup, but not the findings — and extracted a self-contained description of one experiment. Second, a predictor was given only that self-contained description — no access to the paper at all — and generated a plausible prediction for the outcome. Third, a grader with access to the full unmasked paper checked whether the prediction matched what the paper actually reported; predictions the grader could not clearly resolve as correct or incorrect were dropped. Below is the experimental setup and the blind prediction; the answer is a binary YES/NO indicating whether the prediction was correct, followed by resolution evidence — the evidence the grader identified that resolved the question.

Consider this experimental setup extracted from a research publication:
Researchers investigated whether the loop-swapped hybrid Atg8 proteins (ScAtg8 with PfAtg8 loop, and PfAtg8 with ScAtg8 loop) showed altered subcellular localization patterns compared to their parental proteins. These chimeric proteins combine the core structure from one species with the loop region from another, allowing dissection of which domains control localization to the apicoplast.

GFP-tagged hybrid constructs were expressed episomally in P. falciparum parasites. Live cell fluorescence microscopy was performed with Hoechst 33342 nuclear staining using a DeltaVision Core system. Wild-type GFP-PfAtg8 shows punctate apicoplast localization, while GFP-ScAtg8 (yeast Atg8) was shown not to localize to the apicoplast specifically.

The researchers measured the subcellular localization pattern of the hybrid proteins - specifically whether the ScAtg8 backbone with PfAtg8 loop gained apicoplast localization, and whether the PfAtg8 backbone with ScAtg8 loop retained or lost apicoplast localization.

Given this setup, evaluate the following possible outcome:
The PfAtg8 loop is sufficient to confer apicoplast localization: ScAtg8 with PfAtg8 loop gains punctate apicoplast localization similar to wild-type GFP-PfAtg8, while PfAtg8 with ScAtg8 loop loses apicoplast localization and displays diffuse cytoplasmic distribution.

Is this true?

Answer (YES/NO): NO